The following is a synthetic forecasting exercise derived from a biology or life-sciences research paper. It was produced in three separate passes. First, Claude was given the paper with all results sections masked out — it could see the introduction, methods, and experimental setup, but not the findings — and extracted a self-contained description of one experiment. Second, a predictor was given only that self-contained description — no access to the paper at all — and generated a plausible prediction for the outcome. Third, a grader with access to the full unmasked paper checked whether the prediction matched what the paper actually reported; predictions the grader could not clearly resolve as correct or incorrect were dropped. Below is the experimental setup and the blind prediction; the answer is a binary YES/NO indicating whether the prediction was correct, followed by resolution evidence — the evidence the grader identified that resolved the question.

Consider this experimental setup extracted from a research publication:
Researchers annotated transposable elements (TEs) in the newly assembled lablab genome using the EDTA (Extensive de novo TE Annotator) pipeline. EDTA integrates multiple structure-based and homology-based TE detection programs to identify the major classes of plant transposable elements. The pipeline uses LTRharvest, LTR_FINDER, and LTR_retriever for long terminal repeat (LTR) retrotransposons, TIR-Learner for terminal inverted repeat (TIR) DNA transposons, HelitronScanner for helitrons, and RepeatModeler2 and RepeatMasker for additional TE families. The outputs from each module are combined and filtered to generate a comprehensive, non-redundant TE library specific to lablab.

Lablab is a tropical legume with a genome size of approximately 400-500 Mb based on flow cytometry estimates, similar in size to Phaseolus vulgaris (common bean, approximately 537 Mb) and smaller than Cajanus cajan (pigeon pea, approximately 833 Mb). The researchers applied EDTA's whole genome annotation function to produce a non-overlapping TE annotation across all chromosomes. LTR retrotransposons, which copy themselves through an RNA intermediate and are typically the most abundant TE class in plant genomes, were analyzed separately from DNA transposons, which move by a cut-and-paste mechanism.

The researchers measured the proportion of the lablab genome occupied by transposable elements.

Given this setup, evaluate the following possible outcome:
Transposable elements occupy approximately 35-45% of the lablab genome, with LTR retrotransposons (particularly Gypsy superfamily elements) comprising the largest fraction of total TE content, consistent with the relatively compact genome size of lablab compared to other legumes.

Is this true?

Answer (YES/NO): NO